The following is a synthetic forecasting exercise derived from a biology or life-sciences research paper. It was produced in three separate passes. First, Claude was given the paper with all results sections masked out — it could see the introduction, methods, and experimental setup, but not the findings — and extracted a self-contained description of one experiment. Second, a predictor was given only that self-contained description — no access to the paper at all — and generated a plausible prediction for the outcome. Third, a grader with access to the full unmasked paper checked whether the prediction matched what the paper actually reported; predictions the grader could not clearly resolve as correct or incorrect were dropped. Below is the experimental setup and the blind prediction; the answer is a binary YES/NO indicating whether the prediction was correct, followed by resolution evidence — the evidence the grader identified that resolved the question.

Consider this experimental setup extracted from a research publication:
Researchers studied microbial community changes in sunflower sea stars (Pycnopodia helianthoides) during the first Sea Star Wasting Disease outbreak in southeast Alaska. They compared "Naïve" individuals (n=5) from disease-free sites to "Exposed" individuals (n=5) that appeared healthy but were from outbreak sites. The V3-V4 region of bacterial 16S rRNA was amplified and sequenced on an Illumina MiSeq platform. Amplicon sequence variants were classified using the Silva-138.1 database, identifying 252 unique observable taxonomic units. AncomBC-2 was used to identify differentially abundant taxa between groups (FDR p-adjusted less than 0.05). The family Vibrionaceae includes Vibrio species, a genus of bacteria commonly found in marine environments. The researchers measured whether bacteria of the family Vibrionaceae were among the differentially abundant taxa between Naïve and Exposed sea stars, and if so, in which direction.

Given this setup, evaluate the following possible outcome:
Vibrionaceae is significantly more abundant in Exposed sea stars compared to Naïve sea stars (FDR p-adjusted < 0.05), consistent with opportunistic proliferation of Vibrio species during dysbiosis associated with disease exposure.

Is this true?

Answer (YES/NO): YES